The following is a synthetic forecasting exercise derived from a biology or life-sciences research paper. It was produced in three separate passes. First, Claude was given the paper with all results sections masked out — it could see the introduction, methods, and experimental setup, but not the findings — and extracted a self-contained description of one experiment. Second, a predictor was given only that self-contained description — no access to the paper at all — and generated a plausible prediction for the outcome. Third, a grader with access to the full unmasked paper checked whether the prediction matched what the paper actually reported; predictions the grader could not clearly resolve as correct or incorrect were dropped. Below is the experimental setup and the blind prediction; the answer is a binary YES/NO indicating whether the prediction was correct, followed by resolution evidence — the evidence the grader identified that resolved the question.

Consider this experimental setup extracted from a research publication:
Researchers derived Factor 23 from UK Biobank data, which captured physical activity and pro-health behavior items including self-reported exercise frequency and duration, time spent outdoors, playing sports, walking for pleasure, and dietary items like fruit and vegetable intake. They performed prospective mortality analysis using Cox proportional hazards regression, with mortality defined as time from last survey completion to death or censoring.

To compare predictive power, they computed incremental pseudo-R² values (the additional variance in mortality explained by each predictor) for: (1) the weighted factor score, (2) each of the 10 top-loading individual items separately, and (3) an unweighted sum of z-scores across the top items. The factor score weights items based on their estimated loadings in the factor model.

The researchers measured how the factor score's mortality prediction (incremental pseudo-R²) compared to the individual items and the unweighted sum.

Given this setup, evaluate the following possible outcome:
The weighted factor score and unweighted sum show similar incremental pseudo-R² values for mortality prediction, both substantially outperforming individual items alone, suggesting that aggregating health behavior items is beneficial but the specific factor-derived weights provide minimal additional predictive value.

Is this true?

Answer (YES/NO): NO